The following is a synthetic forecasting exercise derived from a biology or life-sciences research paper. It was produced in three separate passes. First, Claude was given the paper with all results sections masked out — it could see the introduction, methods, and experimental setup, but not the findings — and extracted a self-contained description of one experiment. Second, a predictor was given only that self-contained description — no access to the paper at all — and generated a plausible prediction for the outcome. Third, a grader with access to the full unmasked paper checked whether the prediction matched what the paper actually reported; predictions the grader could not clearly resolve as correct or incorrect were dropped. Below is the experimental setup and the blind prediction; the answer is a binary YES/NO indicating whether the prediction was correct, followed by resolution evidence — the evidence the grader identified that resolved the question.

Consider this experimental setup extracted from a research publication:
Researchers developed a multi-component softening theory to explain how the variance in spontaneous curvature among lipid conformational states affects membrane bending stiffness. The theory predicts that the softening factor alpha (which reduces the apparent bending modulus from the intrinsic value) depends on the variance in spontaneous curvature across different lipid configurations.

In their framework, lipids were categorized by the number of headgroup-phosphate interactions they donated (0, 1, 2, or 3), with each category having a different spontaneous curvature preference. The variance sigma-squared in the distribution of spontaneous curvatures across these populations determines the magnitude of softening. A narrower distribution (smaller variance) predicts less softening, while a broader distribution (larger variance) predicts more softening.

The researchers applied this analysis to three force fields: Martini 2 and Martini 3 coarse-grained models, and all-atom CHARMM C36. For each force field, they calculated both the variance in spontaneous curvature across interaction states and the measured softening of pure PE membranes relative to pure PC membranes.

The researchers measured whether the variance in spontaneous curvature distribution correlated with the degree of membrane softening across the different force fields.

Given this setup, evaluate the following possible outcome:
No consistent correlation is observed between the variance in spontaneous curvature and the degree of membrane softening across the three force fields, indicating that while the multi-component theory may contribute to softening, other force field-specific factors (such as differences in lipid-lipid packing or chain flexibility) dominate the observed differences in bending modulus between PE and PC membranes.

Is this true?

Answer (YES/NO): NO